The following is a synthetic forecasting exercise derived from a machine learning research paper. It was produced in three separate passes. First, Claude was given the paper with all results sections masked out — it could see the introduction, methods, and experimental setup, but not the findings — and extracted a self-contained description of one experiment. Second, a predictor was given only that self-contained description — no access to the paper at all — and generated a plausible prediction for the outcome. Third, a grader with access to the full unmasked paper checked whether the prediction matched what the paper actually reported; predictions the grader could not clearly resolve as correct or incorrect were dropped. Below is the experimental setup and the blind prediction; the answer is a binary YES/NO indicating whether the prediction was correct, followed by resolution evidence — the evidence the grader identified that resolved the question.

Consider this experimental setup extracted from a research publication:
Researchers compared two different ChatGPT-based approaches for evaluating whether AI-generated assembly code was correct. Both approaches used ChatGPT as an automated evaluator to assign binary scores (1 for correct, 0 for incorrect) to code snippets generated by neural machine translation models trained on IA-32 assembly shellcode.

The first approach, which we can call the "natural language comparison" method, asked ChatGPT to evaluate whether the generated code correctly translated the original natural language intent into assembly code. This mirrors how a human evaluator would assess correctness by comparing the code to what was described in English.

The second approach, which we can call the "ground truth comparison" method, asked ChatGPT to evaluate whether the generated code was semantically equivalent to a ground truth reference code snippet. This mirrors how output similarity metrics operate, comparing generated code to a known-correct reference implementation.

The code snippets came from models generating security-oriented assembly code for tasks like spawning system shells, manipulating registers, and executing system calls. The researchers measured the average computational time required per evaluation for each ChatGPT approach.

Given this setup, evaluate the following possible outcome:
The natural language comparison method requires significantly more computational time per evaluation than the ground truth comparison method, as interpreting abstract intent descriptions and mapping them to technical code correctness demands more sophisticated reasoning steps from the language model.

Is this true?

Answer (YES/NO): YES